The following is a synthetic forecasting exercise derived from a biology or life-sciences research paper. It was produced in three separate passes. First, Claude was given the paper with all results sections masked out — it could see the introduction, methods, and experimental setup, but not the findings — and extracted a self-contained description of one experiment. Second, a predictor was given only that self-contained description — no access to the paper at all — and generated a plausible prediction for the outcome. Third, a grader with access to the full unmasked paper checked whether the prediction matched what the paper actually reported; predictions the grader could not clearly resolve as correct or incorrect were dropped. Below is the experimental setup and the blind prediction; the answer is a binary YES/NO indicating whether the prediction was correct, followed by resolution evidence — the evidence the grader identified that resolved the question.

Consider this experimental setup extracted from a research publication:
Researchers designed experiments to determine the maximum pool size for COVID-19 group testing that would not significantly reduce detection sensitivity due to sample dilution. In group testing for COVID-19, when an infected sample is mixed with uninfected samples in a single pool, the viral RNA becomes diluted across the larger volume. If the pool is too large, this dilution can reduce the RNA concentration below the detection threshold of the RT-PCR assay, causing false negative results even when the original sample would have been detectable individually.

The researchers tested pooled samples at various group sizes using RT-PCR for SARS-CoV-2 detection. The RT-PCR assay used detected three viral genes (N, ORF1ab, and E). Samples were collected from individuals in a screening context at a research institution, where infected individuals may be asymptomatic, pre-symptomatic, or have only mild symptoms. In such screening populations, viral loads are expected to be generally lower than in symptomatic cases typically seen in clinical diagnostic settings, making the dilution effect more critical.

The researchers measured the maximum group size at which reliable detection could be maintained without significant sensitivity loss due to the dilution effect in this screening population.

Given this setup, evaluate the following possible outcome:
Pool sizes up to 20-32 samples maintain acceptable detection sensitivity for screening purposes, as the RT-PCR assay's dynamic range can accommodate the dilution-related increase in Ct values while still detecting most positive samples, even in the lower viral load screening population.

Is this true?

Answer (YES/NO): NO